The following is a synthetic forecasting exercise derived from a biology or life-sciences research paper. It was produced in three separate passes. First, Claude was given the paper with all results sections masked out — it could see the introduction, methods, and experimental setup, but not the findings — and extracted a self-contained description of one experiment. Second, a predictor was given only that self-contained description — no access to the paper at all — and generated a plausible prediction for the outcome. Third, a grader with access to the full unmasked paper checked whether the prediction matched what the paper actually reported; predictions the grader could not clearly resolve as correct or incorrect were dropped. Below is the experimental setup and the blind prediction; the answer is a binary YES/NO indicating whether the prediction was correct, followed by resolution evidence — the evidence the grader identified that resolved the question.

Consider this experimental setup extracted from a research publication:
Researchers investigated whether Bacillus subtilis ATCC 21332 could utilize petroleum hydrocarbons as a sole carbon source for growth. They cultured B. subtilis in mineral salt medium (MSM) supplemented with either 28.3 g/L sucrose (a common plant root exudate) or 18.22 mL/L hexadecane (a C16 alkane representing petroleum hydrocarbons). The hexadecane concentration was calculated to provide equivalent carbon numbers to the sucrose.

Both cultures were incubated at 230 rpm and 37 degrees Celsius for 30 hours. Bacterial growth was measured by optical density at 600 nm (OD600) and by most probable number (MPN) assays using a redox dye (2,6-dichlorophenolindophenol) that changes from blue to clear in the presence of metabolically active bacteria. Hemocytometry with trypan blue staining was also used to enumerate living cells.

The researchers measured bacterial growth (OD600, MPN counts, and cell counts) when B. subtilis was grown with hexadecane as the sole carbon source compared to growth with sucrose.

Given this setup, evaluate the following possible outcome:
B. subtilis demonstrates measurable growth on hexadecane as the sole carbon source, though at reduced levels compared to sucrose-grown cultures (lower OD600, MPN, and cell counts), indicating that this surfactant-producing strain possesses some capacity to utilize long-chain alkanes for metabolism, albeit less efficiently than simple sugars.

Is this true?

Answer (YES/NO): NO